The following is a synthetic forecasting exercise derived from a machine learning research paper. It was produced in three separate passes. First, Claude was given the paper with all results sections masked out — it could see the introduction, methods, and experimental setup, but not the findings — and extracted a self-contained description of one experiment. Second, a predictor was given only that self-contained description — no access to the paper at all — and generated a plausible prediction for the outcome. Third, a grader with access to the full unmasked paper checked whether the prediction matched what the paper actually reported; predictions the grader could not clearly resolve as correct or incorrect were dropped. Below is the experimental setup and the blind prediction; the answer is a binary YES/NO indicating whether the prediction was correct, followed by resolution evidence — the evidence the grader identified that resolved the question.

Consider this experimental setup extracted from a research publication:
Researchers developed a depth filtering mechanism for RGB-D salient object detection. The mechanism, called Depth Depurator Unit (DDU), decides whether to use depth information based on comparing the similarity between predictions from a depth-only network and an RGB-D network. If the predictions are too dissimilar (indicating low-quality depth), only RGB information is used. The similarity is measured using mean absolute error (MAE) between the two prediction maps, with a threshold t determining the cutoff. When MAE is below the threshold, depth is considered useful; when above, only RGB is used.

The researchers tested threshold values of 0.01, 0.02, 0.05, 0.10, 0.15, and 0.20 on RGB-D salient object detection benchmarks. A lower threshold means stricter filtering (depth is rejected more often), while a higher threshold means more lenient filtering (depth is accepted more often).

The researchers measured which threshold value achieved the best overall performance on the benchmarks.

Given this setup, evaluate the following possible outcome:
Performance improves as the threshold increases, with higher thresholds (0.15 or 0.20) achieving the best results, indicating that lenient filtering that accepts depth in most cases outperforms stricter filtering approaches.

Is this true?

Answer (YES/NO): NO